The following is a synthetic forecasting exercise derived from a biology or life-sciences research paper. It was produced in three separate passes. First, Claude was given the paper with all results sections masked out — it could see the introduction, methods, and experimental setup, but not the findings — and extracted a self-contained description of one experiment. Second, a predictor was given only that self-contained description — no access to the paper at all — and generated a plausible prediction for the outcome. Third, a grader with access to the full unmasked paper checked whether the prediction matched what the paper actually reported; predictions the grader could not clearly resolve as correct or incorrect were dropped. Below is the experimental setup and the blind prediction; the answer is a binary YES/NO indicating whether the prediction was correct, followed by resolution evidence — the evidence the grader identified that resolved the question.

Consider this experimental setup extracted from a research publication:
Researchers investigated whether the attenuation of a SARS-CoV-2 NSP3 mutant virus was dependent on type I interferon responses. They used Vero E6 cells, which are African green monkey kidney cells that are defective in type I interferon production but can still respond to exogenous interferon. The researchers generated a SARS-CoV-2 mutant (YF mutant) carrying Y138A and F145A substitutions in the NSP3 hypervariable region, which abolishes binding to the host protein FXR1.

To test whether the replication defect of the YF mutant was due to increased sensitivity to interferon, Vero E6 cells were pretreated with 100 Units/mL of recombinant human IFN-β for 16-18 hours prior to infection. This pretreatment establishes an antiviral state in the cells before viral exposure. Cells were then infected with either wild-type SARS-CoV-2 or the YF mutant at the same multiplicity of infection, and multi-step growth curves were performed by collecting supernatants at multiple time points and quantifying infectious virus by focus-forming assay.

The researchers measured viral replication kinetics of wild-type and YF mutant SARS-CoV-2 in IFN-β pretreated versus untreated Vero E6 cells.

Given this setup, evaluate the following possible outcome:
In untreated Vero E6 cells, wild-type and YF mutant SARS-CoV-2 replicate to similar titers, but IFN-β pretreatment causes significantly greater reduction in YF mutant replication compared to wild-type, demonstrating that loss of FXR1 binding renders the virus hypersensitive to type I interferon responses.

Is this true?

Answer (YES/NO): NO